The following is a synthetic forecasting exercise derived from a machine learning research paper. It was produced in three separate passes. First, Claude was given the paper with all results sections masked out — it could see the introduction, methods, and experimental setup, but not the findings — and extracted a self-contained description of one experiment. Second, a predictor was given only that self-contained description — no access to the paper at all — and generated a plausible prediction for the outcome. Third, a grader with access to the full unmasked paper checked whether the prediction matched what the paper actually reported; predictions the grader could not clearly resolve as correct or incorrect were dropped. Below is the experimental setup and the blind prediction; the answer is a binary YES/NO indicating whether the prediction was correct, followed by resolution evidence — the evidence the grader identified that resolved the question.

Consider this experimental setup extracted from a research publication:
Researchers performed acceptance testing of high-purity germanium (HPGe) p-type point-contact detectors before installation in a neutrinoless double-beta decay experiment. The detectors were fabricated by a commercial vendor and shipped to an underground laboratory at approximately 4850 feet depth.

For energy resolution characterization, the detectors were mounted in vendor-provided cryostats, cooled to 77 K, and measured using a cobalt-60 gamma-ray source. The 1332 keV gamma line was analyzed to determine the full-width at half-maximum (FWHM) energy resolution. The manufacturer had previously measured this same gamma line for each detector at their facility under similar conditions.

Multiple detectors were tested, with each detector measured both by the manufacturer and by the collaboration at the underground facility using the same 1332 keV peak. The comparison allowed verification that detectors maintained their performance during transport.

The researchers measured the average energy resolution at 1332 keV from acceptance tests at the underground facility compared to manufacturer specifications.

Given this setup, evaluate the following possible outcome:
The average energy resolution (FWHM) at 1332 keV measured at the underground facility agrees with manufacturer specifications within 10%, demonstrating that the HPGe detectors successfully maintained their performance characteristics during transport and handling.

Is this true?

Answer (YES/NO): YES